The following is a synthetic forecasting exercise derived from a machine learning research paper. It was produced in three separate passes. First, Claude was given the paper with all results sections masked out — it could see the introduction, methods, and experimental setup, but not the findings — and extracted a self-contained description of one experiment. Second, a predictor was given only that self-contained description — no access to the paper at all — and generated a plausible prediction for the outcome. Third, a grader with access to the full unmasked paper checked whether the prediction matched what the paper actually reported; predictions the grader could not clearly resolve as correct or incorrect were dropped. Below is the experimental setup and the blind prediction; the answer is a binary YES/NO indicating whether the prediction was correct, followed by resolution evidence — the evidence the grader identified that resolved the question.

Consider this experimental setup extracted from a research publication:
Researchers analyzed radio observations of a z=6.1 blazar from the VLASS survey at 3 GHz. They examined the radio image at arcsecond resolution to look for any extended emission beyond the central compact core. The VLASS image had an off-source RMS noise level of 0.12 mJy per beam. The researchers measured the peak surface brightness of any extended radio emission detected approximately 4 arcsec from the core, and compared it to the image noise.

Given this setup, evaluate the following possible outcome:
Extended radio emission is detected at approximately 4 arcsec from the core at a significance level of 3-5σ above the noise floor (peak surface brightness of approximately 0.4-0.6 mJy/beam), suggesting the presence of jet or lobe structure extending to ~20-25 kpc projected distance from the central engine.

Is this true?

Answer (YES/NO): NO